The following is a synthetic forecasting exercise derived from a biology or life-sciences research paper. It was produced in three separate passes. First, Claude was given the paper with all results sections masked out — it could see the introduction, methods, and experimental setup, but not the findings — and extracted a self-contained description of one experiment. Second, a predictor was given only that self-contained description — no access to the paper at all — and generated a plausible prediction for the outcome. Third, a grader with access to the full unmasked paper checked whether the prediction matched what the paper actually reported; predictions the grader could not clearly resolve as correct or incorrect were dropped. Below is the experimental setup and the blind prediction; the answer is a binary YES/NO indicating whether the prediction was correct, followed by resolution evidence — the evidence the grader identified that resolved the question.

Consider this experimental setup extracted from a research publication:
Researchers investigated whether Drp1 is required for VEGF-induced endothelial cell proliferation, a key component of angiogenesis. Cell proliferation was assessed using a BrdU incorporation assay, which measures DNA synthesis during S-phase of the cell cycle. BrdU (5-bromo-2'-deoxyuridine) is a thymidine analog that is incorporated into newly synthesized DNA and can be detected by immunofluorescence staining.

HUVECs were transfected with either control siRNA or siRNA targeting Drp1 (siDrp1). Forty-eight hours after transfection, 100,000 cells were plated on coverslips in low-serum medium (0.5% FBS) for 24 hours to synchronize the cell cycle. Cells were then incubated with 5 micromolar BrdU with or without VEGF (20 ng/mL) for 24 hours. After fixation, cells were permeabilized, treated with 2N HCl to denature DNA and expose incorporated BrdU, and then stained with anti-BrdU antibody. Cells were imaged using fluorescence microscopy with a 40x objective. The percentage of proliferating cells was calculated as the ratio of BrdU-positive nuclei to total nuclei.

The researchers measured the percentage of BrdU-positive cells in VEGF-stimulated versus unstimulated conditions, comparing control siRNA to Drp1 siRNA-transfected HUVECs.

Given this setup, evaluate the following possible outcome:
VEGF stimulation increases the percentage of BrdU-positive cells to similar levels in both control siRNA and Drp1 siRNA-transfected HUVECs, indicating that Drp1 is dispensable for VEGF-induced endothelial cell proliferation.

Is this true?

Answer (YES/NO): NO